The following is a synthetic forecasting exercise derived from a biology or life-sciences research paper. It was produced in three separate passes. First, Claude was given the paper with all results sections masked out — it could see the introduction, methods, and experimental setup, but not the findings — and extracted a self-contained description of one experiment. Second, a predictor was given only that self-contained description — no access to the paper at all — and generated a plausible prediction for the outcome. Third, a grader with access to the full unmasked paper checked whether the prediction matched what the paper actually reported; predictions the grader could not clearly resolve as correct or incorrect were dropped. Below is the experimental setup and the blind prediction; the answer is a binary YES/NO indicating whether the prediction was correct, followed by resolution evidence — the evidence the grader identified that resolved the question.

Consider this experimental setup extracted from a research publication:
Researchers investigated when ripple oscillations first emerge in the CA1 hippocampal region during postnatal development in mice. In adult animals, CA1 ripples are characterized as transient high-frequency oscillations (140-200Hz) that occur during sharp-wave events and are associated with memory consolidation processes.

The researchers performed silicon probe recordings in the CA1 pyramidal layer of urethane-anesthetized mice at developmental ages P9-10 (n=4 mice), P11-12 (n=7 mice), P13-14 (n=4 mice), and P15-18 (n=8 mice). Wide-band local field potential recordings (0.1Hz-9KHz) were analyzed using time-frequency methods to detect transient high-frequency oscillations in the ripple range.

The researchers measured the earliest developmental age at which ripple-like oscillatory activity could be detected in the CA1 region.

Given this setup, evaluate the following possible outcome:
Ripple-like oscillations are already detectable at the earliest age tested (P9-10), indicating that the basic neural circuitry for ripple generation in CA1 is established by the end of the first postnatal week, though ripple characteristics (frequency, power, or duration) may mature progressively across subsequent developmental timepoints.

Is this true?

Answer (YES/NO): NO